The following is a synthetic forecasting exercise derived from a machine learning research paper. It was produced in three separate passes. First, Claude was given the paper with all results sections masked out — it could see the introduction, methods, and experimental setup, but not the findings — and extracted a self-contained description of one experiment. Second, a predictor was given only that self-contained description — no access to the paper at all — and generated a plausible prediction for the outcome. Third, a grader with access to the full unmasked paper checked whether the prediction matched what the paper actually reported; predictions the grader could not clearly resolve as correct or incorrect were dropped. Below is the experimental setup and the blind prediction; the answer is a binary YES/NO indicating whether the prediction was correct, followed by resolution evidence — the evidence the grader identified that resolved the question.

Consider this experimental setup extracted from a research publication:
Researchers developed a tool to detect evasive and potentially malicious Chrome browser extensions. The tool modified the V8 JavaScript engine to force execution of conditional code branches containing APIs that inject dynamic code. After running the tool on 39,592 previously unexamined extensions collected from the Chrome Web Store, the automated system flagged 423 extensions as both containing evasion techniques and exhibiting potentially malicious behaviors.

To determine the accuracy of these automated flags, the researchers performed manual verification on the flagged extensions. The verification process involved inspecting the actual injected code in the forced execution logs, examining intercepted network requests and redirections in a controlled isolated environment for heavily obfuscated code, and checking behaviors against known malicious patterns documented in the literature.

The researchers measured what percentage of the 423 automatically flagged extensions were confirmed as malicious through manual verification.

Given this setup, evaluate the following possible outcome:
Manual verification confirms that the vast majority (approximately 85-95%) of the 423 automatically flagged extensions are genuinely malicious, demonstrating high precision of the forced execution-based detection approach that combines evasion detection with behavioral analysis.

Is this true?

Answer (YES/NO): NO